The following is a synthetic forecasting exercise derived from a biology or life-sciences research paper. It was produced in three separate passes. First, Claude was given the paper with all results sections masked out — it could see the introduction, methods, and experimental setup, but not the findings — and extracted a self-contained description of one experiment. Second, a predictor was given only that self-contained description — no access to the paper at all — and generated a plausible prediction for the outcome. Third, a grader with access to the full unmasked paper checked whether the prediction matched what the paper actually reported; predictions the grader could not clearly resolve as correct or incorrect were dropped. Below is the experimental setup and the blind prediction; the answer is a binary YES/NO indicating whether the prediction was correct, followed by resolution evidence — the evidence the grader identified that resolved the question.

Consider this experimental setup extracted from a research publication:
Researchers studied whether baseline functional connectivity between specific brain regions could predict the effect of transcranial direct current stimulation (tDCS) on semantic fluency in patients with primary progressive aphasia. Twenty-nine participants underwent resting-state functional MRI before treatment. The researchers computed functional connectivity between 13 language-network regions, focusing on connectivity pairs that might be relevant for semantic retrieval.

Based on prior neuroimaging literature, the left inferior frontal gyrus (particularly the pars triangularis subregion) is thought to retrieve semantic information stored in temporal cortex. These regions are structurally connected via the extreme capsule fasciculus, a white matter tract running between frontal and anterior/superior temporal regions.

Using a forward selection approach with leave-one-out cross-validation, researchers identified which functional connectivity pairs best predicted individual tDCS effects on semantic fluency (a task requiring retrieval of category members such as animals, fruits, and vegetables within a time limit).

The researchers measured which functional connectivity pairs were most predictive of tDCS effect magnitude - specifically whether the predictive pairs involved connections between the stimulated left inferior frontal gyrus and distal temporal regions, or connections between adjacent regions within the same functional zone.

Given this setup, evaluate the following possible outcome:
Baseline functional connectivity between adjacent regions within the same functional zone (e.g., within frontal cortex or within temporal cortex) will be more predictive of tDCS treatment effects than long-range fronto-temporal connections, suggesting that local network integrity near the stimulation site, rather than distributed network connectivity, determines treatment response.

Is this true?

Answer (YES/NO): YES